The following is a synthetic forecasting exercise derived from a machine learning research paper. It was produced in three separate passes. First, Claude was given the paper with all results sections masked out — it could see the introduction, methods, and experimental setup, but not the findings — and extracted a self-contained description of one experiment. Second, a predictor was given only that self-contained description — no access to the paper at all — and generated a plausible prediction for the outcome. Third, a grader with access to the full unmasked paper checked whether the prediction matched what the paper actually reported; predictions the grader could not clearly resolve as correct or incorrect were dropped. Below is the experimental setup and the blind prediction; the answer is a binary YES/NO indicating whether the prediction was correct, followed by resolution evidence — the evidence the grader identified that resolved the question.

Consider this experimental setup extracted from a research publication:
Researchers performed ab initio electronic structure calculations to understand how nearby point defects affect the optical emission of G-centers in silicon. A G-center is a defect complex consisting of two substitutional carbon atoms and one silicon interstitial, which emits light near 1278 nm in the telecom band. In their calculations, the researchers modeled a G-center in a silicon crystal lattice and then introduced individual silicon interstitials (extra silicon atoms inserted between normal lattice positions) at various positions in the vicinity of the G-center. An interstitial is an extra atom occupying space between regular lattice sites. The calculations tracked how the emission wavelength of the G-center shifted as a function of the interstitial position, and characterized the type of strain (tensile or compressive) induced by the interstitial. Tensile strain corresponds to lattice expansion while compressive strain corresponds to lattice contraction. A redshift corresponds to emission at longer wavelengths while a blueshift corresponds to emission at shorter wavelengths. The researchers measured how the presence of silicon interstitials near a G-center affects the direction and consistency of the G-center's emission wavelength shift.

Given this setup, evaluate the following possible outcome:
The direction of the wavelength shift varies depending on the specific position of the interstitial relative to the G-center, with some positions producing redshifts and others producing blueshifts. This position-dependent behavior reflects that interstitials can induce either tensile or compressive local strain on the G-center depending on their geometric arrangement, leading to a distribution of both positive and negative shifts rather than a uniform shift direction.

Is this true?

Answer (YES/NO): NO